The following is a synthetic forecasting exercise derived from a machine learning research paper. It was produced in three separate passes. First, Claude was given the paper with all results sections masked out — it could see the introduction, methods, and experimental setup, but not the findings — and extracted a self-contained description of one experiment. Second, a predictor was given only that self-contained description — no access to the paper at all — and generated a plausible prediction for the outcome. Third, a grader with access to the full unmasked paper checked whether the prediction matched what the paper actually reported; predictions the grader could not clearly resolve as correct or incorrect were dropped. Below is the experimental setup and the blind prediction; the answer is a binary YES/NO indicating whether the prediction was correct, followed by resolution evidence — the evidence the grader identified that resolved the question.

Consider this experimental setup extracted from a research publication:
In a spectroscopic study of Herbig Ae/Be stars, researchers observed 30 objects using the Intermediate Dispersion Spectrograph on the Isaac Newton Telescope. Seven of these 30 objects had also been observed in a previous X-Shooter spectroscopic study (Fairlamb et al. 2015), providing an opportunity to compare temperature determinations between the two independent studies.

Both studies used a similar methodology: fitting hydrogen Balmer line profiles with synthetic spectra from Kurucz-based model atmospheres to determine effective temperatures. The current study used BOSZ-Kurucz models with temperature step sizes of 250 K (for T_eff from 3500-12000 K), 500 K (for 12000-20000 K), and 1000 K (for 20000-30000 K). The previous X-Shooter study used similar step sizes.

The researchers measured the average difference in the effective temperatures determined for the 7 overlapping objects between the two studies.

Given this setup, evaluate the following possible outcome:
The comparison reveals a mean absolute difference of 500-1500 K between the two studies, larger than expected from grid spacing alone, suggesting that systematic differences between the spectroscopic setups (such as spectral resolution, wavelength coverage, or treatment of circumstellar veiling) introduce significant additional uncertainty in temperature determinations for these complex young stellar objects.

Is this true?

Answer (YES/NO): NO